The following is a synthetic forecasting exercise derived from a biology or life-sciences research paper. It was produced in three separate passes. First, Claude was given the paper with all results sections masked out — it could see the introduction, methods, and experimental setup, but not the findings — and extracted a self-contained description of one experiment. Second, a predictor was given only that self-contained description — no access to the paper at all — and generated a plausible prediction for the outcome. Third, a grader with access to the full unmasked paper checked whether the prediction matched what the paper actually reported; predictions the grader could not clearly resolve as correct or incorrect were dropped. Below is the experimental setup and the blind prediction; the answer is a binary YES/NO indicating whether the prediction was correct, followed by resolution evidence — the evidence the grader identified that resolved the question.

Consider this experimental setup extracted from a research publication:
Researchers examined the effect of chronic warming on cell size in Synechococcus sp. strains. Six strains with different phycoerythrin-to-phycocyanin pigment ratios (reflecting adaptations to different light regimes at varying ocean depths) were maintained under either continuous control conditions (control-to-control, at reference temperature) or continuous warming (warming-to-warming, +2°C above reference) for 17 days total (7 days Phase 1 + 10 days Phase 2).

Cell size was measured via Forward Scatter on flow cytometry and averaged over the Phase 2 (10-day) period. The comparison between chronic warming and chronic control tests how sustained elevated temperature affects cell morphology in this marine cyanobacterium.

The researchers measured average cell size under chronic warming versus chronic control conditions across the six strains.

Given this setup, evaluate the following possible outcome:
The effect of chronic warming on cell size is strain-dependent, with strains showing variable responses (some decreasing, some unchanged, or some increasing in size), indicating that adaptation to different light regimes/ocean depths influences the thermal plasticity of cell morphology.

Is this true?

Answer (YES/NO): NO